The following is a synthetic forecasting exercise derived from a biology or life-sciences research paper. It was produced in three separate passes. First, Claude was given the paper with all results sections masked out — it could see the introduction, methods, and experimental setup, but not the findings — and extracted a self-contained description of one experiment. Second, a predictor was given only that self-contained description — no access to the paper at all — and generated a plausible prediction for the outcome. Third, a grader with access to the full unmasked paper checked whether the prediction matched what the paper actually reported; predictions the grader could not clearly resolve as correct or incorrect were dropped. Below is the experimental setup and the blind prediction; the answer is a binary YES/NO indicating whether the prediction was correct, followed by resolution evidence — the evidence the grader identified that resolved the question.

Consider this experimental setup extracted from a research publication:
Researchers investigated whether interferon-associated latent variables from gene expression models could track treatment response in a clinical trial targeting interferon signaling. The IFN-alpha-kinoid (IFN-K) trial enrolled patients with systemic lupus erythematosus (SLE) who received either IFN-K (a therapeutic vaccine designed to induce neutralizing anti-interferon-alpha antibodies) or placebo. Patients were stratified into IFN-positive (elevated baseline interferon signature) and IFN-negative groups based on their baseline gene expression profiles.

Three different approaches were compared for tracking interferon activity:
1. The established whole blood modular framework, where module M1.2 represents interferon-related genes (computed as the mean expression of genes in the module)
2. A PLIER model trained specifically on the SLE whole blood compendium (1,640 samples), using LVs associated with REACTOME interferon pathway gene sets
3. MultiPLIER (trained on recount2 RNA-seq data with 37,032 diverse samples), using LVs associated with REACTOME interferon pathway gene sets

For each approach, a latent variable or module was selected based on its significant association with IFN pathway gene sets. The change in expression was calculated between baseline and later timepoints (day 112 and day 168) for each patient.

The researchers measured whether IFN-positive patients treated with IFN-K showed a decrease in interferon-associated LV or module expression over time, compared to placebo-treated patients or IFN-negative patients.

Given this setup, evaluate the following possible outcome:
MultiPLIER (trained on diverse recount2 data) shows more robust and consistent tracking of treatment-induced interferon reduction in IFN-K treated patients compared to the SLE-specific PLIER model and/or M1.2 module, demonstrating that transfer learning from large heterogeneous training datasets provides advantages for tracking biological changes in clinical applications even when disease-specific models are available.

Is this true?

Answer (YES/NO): YES